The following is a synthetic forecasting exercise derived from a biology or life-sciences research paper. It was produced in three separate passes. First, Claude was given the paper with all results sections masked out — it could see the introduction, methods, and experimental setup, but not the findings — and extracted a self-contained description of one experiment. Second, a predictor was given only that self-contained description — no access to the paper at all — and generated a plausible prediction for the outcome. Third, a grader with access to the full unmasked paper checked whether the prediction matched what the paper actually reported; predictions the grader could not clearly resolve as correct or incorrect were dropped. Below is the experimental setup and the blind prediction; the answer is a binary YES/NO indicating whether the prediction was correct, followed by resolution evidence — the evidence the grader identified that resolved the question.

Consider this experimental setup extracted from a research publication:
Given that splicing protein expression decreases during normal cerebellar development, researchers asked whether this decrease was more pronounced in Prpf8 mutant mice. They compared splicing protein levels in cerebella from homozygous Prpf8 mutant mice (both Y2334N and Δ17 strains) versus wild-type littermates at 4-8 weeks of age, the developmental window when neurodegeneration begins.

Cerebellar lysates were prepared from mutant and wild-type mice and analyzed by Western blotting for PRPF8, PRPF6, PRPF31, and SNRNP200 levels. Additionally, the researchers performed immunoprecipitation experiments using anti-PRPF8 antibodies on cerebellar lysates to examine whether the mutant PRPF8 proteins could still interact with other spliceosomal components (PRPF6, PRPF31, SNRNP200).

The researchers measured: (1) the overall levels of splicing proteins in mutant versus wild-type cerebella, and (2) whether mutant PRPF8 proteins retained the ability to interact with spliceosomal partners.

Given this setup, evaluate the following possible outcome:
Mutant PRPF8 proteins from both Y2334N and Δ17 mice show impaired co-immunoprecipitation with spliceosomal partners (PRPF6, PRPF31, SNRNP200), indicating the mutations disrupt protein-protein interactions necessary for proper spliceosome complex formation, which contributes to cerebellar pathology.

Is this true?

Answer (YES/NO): NO